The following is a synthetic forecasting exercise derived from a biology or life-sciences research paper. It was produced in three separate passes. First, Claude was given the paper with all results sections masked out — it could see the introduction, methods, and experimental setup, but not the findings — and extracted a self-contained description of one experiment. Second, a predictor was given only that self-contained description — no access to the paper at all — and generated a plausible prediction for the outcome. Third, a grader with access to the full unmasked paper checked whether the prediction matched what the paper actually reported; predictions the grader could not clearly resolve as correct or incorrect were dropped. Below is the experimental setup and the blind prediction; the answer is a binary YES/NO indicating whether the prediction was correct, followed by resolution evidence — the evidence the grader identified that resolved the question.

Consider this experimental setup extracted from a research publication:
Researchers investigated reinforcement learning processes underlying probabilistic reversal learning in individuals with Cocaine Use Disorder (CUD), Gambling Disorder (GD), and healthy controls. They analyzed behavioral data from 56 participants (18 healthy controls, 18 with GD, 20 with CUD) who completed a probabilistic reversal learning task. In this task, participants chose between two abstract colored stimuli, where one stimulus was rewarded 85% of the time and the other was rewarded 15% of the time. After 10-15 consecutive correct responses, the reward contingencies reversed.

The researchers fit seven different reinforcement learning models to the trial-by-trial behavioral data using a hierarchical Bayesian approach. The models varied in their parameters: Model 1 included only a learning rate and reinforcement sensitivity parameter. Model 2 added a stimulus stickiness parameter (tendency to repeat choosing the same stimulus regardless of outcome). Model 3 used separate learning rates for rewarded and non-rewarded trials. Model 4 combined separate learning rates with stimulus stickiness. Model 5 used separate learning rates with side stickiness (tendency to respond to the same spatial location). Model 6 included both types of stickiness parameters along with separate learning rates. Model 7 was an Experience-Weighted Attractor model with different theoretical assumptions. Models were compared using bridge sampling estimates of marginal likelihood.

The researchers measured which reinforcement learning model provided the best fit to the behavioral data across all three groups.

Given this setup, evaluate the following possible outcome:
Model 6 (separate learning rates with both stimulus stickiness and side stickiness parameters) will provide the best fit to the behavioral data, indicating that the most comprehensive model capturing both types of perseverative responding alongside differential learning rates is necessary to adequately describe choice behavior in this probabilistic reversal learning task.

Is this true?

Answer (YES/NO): YES